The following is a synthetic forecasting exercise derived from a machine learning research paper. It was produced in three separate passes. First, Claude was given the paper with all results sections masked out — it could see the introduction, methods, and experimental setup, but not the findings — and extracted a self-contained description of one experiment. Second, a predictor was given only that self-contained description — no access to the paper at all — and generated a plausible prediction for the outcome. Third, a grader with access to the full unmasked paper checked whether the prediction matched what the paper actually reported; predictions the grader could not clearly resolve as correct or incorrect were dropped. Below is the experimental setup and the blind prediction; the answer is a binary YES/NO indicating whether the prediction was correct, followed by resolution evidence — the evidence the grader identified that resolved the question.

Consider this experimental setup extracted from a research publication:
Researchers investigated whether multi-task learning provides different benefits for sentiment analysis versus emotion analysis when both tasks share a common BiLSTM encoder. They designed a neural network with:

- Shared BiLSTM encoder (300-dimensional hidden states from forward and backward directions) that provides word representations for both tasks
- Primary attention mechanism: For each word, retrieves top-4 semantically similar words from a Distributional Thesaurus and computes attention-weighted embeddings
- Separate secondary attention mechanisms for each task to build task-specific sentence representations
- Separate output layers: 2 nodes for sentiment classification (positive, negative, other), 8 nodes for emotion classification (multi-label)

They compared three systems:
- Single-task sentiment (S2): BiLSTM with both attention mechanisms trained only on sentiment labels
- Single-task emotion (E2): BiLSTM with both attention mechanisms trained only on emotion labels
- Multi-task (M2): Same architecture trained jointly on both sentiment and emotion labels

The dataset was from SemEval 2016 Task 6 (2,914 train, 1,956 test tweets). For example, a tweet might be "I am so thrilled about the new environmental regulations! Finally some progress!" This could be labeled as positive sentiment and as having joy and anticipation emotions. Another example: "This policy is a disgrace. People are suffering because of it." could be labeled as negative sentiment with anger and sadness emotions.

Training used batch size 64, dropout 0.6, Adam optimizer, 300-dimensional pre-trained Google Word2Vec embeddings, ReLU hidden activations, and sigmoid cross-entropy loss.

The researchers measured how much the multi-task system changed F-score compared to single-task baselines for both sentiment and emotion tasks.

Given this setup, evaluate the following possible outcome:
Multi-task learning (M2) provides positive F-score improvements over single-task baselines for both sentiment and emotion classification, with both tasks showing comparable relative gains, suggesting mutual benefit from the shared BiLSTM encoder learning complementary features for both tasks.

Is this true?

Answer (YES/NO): NO